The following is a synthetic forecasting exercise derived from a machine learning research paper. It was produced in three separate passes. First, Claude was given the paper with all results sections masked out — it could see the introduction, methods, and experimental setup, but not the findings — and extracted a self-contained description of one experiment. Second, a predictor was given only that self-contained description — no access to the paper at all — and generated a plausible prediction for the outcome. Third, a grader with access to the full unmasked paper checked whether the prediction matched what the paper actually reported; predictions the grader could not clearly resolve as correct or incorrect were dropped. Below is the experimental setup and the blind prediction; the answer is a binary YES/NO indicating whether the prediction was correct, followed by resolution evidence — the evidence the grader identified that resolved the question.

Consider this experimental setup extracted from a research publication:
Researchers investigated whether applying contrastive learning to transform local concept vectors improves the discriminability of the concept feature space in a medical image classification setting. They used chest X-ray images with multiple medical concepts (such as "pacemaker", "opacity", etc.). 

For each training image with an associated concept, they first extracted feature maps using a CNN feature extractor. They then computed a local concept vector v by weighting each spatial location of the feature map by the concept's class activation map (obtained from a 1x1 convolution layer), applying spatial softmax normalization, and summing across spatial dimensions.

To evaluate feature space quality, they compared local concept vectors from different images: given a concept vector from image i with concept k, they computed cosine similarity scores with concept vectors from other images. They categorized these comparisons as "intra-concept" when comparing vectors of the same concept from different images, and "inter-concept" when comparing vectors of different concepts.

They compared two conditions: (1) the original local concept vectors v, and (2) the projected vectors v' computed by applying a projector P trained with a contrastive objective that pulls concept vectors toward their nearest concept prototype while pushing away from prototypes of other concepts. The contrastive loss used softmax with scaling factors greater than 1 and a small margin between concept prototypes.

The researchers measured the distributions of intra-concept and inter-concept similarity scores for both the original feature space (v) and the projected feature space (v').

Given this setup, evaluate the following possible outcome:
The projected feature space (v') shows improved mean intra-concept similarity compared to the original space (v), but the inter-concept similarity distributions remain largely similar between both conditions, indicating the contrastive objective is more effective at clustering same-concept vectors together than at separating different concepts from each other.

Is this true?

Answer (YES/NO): NO